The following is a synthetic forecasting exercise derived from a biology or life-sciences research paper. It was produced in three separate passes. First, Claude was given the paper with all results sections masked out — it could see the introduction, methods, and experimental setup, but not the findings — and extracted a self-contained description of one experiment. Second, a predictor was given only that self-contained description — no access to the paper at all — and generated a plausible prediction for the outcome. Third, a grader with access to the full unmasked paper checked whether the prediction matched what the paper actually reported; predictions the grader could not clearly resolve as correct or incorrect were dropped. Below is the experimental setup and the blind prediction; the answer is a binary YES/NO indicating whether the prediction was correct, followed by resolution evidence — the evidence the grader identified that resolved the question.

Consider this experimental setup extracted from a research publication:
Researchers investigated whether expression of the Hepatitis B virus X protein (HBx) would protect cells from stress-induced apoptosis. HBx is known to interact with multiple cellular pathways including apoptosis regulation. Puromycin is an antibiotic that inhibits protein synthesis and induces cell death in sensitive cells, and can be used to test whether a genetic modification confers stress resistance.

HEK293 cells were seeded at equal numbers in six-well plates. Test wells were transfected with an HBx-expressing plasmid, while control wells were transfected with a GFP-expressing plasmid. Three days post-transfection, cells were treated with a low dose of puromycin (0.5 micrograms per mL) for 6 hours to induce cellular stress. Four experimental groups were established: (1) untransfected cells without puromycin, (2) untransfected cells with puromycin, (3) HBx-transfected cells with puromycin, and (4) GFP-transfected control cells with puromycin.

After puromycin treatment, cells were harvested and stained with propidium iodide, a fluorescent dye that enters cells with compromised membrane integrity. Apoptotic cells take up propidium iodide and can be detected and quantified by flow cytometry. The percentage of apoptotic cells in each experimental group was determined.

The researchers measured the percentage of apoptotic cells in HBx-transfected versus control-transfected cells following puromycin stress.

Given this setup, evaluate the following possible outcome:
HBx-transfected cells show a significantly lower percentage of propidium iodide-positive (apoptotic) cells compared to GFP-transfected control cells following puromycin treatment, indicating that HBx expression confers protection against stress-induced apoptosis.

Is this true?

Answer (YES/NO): YES